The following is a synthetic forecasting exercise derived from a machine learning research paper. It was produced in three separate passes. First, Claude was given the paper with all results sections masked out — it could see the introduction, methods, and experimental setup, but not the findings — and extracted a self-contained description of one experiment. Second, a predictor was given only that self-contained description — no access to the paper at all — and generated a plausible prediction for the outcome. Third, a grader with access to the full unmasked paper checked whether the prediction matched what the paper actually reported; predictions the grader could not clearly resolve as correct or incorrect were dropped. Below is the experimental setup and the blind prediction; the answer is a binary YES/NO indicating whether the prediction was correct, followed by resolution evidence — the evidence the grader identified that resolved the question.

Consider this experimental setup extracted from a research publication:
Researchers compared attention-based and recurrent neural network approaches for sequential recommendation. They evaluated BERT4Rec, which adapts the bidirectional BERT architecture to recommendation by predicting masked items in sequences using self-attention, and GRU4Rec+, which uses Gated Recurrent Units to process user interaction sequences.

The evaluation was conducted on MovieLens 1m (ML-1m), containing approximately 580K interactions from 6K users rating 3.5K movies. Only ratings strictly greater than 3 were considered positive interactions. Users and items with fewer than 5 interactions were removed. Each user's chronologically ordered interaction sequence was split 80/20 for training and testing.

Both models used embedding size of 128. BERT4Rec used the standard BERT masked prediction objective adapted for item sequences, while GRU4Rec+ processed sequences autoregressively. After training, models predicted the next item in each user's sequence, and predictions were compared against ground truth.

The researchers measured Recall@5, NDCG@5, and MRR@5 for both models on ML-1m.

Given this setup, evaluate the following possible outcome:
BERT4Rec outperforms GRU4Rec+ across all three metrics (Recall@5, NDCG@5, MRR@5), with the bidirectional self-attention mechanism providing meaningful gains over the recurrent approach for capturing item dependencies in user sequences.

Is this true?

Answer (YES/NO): NO